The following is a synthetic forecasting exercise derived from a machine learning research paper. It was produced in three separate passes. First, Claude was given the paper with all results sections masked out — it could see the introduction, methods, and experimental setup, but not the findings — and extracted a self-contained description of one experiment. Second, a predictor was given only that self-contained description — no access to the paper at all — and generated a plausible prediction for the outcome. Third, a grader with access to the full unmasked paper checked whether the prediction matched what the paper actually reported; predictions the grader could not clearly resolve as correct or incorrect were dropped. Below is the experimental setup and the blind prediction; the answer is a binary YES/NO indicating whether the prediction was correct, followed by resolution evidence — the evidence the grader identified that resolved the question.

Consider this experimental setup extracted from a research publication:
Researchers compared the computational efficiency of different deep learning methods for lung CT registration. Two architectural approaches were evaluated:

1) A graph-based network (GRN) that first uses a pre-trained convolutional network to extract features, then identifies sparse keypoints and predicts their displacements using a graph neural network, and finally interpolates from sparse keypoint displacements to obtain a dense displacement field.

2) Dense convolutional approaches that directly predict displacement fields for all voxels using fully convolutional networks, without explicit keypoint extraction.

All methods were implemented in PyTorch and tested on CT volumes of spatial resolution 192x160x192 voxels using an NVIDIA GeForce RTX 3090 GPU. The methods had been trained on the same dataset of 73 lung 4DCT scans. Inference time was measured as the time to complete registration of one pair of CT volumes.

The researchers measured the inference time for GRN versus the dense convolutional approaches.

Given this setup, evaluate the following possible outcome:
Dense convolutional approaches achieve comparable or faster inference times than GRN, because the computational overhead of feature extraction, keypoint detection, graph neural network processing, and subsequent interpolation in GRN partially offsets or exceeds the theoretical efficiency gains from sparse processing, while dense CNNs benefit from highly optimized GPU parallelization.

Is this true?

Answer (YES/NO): YES